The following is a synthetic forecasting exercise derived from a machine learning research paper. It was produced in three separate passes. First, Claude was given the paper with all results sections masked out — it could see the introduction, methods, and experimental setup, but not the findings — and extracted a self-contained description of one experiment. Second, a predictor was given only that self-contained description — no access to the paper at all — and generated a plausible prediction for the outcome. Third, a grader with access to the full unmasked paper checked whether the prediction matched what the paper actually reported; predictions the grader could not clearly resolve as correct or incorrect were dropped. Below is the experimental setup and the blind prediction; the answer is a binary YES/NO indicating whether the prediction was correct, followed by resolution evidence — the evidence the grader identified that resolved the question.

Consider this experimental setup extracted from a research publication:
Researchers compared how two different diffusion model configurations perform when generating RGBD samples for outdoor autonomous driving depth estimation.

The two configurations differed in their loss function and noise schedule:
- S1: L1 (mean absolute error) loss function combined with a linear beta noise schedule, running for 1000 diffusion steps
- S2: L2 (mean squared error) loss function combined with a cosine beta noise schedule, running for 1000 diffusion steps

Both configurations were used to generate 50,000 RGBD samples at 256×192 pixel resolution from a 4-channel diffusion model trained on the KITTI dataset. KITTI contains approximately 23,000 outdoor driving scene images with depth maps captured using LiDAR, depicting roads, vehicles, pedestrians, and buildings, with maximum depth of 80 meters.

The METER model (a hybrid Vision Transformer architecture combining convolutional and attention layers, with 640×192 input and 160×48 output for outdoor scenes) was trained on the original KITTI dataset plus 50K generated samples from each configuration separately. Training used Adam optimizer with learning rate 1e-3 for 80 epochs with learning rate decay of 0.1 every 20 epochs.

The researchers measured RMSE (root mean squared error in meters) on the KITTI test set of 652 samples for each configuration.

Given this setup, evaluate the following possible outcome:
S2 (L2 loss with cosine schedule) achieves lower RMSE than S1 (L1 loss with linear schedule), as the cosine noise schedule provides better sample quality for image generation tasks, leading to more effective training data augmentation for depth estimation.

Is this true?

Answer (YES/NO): YES